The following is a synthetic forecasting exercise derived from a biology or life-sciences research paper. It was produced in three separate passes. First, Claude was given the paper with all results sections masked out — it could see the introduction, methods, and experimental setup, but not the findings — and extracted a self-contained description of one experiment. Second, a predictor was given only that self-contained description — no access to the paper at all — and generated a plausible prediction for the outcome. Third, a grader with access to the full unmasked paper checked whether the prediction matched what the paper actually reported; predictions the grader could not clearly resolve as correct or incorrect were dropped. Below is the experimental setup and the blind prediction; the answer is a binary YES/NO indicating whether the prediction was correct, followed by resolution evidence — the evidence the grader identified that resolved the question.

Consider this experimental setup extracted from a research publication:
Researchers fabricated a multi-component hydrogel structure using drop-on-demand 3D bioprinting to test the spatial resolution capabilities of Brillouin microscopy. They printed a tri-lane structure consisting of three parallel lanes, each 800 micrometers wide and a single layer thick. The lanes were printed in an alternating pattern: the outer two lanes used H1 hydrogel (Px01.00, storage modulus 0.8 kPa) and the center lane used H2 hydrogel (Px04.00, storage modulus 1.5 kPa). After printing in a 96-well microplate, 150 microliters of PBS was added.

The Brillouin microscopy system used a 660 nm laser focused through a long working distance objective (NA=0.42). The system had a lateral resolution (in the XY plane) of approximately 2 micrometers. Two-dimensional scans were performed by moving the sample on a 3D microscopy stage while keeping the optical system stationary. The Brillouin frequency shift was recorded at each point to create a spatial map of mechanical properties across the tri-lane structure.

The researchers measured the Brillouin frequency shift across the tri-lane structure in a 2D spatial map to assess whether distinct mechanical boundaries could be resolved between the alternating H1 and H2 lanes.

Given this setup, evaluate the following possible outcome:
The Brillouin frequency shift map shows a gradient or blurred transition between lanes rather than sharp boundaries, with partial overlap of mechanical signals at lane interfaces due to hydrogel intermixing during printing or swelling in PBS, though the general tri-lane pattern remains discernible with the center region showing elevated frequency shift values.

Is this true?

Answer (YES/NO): YES